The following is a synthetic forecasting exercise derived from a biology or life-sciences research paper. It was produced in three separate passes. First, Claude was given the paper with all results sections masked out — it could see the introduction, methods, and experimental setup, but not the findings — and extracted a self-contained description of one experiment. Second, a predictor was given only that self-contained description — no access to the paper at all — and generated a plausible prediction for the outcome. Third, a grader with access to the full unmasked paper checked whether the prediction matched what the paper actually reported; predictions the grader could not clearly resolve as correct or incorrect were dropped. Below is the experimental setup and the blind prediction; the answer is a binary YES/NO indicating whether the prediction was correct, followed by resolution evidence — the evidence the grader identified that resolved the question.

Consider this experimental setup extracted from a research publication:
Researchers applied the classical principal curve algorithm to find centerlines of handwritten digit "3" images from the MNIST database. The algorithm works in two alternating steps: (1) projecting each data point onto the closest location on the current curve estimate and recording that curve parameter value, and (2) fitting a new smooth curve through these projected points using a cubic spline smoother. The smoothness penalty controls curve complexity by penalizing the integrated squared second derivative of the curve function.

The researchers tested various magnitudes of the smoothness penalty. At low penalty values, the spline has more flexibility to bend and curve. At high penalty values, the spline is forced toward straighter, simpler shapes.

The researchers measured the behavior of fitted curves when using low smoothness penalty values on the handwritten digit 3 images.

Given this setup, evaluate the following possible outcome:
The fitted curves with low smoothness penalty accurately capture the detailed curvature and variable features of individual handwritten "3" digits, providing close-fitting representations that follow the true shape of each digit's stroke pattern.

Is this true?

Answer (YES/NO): NO